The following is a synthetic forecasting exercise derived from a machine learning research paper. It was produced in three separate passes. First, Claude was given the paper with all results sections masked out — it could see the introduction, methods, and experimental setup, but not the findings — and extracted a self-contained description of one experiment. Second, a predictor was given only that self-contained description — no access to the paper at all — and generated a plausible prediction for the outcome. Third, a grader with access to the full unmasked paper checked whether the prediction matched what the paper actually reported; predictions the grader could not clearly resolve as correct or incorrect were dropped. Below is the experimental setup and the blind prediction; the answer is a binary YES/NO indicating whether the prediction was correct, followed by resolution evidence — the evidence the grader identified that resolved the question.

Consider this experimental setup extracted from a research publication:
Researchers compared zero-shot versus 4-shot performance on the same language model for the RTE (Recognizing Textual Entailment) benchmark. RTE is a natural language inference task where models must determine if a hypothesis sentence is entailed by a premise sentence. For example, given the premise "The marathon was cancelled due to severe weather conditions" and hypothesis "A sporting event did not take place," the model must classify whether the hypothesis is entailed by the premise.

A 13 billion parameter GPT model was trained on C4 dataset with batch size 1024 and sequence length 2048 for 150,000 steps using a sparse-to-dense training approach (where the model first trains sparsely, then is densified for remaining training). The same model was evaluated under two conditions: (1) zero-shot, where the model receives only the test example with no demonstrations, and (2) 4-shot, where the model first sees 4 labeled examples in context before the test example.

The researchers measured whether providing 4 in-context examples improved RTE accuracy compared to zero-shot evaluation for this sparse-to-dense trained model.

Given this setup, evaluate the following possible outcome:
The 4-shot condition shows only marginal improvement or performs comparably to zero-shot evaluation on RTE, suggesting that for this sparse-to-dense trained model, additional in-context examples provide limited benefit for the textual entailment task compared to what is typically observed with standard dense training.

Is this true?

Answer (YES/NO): NO